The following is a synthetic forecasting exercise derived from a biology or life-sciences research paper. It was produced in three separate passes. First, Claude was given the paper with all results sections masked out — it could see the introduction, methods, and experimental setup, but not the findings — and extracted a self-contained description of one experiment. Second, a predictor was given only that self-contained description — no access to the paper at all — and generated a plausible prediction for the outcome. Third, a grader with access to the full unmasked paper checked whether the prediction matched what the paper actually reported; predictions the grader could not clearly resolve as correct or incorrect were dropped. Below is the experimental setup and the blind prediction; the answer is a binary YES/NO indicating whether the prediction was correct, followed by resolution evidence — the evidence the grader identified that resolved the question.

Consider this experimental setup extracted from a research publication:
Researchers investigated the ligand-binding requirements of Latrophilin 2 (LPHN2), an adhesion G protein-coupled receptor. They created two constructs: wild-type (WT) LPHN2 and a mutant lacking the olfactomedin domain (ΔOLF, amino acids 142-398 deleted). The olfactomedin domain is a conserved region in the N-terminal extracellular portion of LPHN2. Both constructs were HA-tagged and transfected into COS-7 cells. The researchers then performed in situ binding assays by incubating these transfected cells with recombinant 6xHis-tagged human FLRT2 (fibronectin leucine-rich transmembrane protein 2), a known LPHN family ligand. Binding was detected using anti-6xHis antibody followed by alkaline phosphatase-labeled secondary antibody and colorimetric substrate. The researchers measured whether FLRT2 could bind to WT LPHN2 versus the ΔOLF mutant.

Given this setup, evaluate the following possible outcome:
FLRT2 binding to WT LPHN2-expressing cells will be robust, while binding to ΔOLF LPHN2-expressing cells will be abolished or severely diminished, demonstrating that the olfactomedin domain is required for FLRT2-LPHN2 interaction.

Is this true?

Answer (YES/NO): YES